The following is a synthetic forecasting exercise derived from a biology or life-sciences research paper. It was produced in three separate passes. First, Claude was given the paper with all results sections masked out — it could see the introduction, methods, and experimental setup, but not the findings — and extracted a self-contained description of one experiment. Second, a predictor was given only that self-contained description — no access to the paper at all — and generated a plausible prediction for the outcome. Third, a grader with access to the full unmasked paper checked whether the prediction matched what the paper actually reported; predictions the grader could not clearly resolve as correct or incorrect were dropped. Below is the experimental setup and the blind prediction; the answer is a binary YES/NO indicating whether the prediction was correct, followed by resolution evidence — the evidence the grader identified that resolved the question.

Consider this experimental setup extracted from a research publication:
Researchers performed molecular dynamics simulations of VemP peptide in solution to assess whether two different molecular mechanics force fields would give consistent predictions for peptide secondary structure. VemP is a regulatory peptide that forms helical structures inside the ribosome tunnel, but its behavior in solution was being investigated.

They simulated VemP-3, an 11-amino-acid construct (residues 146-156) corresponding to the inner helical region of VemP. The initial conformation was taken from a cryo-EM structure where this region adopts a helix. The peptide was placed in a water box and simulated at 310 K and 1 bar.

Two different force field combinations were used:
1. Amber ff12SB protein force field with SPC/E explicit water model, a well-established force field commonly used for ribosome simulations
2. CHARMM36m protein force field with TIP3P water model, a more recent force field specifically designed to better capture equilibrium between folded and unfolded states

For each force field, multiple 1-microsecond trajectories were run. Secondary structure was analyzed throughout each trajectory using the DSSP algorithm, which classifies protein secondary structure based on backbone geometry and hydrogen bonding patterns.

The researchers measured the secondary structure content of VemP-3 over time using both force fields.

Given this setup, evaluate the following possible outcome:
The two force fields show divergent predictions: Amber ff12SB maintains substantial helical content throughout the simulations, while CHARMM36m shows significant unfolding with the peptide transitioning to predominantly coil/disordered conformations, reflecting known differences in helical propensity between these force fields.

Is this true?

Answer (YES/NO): NO